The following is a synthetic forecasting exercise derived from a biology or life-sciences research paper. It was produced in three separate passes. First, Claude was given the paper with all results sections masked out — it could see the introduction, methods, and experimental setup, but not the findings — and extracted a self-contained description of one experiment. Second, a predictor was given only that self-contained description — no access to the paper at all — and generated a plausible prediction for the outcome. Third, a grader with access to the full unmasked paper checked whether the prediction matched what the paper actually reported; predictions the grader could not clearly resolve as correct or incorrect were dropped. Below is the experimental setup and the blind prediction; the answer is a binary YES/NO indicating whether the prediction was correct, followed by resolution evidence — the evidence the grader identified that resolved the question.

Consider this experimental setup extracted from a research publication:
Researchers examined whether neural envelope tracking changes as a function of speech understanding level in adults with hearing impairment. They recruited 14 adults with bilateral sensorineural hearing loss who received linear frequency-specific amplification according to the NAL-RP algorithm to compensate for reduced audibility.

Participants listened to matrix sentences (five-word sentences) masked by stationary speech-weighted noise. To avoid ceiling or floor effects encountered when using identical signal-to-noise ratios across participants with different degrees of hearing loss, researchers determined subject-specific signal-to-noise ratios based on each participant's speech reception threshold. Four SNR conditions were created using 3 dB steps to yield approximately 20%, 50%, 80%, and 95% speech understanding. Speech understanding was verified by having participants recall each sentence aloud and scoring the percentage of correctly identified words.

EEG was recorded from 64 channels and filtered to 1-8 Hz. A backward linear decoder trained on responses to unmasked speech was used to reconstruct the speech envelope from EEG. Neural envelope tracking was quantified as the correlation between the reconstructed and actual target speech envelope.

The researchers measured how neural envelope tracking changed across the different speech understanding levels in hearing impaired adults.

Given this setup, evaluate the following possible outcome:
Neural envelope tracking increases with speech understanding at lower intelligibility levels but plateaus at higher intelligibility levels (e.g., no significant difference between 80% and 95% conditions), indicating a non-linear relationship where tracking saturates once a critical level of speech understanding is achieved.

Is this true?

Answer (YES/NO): NO